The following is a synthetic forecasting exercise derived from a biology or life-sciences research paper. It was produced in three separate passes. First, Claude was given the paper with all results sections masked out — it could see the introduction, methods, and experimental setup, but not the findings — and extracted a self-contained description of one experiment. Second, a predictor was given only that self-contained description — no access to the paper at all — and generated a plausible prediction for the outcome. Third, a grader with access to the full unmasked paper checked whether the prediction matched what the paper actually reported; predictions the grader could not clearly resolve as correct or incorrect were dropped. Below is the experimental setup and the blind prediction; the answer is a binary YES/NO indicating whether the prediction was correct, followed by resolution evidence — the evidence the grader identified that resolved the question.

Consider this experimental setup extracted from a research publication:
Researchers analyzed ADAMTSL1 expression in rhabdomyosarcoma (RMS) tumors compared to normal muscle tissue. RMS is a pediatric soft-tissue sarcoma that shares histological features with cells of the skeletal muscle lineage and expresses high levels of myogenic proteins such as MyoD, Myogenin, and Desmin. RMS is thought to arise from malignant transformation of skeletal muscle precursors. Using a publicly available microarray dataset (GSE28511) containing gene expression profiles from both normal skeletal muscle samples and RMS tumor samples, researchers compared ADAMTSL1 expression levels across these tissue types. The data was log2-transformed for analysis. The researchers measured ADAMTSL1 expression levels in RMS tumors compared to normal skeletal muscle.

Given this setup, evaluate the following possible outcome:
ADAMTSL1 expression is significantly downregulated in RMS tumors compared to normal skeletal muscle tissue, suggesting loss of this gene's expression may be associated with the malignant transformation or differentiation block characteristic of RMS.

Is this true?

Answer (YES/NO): YES